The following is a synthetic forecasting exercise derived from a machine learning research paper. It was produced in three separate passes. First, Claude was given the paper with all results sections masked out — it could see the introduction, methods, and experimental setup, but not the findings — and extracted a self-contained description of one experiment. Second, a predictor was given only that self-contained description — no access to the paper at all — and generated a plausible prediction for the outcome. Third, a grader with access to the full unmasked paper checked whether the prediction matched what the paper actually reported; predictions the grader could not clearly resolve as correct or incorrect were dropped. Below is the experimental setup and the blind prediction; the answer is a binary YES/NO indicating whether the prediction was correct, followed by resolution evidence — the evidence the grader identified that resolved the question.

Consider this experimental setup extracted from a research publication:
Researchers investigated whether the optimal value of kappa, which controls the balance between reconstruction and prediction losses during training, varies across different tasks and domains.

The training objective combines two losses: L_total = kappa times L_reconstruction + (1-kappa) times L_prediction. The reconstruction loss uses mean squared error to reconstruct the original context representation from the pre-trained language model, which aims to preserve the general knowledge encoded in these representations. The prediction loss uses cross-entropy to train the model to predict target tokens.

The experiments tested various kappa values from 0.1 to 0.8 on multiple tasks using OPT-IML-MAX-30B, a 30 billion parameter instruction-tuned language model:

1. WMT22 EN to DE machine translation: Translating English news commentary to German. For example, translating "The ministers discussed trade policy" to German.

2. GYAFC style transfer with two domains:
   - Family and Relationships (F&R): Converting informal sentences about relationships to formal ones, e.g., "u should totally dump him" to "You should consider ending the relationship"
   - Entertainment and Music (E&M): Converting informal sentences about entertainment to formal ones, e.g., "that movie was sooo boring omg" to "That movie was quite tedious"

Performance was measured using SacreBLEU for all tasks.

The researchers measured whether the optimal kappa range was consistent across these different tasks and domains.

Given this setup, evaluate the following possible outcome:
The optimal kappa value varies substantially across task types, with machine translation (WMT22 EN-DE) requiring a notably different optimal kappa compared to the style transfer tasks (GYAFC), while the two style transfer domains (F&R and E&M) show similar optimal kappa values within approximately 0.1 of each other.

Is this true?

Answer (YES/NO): NO